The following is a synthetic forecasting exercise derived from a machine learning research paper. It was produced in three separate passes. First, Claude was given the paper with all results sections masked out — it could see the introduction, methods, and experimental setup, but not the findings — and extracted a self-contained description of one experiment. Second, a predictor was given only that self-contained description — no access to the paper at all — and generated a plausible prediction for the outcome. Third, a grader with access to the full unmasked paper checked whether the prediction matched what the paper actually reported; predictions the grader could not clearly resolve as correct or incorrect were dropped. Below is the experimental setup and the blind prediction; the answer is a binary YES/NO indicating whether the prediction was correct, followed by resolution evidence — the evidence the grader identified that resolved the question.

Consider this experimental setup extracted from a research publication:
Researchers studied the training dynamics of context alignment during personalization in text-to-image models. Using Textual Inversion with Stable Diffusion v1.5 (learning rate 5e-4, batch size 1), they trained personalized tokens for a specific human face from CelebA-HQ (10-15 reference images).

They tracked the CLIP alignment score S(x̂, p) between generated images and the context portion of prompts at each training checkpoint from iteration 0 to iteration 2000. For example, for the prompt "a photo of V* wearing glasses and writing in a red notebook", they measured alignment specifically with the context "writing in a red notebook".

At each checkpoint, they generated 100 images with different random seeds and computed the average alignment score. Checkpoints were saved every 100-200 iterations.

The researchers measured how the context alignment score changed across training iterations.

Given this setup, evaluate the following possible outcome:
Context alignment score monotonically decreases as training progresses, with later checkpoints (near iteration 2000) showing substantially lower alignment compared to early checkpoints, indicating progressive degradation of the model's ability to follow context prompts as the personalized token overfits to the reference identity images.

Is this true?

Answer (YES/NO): YES